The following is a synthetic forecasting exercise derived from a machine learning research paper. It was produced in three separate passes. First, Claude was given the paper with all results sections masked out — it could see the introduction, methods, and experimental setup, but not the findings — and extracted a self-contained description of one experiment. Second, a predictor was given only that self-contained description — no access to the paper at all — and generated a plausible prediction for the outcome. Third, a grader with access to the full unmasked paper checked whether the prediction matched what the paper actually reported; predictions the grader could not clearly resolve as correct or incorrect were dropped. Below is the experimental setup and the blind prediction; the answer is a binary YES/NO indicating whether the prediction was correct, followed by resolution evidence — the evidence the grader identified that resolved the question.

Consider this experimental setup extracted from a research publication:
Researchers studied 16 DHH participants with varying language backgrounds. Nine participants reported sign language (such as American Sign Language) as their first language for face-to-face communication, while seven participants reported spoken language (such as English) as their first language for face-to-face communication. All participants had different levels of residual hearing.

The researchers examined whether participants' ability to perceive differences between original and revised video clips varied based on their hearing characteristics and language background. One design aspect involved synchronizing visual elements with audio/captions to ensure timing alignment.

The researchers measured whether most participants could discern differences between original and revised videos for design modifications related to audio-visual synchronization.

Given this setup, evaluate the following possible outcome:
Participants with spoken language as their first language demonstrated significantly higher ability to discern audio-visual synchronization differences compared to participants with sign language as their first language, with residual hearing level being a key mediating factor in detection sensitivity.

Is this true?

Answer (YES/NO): NO